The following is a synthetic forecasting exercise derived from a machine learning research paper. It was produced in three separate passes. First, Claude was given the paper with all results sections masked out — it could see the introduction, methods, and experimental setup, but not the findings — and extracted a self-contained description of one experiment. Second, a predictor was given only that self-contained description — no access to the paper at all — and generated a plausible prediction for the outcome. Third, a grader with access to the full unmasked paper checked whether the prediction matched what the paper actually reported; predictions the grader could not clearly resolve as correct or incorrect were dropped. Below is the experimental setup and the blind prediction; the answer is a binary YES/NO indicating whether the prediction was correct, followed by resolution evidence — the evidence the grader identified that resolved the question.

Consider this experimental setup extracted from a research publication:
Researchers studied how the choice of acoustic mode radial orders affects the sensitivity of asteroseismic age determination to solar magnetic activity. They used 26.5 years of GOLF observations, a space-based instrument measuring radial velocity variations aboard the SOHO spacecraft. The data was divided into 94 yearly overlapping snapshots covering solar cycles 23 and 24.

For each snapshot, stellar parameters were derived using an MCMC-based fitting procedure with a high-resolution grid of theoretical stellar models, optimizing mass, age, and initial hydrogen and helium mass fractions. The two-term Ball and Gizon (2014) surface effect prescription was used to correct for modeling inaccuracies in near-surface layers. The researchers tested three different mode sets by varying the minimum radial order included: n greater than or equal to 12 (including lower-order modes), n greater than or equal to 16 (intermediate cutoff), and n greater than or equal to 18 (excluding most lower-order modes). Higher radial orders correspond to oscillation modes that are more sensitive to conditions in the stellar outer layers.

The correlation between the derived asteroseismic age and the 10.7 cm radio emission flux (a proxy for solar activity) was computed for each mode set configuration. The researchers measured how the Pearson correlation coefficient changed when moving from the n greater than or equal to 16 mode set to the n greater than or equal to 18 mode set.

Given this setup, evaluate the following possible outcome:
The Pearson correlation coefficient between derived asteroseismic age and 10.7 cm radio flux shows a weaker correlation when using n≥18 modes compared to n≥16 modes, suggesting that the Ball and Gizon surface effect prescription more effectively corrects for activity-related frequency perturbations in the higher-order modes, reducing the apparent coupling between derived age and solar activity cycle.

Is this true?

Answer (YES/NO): NO